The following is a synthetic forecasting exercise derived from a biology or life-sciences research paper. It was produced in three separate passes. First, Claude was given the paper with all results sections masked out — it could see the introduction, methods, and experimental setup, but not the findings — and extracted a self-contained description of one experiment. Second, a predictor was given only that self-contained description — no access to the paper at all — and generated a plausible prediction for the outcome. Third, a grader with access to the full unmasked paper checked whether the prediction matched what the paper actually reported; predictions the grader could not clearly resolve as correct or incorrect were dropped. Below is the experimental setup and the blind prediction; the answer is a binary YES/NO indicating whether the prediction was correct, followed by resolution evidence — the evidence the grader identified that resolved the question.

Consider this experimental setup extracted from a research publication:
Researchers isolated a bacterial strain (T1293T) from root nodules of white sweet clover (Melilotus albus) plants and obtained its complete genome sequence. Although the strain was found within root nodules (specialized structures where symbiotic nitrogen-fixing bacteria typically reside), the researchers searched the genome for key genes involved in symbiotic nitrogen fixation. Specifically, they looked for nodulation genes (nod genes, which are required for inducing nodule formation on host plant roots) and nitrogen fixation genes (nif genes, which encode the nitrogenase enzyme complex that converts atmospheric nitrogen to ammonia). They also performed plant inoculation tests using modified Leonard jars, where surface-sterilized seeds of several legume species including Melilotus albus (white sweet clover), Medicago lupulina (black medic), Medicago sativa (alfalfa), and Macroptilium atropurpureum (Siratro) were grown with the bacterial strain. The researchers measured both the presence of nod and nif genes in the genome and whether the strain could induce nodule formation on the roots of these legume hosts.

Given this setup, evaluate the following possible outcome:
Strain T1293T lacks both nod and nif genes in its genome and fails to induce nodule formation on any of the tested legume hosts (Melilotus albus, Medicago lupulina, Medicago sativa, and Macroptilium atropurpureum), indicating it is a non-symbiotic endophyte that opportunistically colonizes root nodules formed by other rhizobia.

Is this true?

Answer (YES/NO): YES